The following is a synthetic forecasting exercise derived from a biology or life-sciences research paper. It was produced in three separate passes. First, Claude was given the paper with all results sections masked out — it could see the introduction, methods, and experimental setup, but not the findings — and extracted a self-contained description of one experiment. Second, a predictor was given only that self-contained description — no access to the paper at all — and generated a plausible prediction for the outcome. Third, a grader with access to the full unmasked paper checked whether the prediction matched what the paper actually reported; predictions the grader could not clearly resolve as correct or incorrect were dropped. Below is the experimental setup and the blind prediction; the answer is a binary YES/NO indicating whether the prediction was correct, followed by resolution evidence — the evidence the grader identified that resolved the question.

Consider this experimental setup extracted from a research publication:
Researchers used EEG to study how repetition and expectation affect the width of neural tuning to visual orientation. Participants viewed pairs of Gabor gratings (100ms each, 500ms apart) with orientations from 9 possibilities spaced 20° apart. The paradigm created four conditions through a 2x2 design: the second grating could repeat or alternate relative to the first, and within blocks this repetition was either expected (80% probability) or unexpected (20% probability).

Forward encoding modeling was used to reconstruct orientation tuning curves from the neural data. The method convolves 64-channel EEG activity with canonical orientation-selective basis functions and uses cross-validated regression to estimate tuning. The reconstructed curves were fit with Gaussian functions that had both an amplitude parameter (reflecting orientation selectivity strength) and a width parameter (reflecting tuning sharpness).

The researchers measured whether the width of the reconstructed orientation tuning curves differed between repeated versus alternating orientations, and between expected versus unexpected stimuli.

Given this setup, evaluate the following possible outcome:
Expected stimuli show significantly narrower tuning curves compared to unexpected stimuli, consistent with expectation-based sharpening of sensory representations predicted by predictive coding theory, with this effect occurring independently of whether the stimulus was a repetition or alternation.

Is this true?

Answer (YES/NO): NO